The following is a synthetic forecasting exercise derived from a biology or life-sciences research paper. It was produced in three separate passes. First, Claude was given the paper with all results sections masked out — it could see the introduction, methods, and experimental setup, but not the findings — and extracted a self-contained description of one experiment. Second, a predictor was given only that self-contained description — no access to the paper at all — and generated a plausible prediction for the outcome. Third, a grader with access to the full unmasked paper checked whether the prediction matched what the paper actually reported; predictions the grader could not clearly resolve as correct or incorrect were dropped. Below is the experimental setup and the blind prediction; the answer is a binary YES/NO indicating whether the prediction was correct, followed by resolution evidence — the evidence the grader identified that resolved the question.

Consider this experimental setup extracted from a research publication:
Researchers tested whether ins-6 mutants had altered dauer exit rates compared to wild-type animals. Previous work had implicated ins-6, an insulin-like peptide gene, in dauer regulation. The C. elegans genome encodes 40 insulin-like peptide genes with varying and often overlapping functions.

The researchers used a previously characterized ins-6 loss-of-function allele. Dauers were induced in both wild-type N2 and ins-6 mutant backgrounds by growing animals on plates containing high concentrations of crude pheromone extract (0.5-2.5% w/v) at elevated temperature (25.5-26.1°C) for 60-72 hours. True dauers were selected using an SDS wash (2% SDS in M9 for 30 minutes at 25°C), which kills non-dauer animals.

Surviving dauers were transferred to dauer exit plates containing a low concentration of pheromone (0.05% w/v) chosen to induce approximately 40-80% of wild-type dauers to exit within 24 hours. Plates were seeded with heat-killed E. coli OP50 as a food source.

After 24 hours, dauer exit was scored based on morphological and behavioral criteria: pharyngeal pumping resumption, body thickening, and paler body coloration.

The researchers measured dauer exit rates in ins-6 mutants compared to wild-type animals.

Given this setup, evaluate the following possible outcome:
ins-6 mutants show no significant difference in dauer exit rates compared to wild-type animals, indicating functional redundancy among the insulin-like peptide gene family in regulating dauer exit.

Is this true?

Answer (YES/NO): NO